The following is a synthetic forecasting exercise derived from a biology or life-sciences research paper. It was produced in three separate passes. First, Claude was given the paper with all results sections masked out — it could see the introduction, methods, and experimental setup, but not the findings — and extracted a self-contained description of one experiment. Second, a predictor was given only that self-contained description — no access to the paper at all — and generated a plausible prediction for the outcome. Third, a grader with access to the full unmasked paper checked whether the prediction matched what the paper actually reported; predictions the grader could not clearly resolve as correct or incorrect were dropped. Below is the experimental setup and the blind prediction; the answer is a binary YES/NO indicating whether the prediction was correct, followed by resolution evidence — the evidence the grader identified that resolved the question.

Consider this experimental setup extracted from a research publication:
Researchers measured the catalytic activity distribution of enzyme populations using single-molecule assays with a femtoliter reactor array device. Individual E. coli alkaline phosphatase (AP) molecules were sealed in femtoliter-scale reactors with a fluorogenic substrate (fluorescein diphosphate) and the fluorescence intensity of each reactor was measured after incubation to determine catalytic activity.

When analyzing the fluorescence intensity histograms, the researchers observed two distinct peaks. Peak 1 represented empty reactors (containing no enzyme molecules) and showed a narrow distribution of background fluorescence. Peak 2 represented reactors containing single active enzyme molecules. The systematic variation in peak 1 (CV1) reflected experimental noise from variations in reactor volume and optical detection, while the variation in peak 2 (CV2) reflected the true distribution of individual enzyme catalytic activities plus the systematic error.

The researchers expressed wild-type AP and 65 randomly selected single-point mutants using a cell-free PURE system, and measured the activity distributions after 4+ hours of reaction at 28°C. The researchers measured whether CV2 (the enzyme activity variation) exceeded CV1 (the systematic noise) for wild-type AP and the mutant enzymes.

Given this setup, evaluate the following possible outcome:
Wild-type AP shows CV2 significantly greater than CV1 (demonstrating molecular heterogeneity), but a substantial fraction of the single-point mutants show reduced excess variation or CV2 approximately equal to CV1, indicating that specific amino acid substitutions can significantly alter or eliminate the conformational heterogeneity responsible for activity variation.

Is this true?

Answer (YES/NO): NO